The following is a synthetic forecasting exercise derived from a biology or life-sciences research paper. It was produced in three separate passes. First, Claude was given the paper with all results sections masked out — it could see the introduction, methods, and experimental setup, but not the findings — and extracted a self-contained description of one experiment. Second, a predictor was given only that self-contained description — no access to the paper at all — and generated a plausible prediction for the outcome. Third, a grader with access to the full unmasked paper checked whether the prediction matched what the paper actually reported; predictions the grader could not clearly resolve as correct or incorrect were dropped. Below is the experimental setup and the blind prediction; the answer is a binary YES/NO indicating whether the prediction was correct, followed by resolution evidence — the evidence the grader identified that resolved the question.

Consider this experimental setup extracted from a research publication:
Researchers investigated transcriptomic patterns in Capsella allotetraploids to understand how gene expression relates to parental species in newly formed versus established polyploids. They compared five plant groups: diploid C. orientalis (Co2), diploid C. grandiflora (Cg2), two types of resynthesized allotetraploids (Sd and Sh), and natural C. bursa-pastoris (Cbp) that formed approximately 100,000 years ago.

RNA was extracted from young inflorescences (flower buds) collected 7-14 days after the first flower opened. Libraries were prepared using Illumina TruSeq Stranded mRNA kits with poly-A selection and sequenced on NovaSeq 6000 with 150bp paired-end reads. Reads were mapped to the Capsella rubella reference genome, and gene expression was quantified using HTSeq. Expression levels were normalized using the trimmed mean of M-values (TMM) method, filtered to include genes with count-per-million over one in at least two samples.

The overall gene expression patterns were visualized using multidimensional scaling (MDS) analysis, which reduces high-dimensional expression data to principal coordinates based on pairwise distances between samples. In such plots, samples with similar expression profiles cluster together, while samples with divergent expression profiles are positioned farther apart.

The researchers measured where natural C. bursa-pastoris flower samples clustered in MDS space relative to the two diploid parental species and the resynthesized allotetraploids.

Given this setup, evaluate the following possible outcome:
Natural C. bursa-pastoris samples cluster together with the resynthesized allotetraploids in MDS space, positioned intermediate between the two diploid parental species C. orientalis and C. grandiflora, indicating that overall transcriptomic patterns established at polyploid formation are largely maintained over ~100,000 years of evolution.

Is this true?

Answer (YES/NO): NO